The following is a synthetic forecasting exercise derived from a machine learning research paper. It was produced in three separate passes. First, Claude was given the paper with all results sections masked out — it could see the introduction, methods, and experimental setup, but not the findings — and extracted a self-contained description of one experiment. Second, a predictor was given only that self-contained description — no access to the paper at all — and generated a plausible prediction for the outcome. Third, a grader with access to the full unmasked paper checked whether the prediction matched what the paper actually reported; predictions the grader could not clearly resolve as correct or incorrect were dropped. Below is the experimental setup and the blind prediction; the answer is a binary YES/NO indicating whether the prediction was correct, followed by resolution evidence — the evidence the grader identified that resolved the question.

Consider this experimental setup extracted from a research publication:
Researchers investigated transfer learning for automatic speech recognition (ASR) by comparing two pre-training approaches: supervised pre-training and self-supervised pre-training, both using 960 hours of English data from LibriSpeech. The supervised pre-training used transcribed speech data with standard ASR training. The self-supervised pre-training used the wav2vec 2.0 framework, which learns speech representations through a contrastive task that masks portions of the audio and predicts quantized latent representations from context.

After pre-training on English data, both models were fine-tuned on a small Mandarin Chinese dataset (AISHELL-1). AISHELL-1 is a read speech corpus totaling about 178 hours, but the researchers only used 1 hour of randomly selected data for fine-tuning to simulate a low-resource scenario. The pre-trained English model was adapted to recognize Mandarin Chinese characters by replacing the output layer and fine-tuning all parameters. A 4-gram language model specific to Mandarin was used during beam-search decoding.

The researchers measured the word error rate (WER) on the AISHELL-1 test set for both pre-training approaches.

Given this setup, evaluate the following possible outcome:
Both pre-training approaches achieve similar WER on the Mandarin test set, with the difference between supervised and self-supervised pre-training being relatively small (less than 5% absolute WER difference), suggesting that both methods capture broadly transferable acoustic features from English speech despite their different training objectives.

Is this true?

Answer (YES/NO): NO